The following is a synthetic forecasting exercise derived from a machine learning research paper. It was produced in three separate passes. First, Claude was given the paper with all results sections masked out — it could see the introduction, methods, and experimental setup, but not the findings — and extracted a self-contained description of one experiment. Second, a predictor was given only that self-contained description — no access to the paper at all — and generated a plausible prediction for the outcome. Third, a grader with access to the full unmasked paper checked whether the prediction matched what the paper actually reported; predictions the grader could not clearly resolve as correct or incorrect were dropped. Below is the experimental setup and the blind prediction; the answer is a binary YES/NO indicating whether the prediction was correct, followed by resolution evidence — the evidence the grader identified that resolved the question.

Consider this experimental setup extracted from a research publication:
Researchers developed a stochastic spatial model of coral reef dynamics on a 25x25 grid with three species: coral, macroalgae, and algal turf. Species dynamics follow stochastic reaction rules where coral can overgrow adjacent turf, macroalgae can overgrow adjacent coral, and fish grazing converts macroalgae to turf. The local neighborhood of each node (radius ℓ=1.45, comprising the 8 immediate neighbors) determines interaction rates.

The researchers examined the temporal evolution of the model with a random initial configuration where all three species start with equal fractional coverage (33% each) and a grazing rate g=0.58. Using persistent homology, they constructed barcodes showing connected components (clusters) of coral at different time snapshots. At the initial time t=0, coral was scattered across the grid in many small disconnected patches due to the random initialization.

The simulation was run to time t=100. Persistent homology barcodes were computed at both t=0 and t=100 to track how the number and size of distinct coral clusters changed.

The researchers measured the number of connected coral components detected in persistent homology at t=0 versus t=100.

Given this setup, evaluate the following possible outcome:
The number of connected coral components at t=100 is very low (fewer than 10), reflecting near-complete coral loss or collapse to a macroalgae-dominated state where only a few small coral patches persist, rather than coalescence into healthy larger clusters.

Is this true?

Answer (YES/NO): NO